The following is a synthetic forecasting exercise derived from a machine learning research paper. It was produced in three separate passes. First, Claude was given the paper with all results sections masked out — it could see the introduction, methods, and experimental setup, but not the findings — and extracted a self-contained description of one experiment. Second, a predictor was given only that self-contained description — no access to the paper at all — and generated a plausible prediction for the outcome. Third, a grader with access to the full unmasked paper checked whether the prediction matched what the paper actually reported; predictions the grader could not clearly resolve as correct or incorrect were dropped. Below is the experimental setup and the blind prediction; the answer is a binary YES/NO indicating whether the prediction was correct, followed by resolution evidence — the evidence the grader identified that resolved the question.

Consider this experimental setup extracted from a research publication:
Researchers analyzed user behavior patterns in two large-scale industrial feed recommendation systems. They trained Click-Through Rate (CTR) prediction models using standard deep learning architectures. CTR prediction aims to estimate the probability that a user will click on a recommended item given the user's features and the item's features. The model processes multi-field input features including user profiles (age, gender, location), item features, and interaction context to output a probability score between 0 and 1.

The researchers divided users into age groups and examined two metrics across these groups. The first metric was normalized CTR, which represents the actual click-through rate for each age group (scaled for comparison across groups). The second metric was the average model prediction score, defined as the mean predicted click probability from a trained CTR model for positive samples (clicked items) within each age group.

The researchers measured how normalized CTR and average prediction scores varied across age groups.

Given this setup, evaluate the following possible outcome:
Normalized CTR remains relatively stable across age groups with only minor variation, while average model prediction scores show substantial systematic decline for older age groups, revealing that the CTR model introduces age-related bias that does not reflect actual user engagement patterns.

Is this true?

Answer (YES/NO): NO